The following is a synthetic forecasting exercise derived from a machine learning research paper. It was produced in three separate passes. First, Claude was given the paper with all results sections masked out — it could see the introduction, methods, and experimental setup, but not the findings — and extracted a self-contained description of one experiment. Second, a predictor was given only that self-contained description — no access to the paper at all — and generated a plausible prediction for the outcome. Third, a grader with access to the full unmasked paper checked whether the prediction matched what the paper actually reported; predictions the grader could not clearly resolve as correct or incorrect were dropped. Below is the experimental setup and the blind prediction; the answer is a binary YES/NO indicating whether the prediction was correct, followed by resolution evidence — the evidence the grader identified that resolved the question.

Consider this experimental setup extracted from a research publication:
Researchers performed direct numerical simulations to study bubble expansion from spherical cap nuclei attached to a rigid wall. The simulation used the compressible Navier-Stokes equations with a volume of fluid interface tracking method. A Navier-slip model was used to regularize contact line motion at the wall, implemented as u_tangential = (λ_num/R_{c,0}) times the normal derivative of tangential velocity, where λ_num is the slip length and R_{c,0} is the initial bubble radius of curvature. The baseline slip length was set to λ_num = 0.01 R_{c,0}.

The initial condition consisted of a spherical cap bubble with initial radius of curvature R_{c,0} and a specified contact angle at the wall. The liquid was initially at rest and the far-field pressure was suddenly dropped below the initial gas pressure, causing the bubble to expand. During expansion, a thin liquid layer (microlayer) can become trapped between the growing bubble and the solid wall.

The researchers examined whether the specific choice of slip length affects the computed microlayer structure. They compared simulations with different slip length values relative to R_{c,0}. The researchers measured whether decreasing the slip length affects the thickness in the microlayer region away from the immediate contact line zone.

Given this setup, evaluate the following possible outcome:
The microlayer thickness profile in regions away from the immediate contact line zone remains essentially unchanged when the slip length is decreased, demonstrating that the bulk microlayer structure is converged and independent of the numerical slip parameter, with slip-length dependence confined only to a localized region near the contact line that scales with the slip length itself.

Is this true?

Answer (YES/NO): YES